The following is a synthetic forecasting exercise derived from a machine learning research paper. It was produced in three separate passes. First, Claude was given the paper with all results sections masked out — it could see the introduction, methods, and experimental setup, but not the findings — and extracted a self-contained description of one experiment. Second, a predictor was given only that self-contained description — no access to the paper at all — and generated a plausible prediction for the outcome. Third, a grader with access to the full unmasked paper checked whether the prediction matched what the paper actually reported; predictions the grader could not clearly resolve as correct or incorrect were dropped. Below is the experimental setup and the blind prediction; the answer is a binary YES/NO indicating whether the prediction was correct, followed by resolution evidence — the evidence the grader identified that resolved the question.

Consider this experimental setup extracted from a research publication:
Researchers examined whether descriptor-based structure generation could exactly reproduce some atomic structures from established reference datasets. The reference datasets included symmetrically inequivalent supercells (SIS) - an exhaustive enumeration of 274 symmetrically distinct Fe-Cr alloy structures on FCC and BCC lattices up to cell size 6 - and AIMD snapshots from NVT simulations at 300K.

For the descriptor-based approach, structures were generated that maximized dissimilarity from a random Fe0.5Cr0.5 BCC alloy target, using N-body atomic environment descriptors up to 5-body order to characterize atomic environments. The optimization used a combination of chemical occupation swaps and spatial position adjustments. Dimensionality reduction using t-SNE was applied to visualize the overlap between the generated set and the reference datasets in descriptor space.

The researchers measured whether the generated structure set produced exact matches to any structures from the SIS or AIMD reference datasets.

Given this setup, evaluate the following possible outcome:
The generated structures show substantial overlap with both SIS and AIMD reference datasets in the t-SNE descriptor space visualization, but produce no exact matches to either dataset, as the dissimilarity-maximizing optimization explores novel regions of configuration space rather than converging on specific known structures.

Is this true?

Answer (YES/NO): NO